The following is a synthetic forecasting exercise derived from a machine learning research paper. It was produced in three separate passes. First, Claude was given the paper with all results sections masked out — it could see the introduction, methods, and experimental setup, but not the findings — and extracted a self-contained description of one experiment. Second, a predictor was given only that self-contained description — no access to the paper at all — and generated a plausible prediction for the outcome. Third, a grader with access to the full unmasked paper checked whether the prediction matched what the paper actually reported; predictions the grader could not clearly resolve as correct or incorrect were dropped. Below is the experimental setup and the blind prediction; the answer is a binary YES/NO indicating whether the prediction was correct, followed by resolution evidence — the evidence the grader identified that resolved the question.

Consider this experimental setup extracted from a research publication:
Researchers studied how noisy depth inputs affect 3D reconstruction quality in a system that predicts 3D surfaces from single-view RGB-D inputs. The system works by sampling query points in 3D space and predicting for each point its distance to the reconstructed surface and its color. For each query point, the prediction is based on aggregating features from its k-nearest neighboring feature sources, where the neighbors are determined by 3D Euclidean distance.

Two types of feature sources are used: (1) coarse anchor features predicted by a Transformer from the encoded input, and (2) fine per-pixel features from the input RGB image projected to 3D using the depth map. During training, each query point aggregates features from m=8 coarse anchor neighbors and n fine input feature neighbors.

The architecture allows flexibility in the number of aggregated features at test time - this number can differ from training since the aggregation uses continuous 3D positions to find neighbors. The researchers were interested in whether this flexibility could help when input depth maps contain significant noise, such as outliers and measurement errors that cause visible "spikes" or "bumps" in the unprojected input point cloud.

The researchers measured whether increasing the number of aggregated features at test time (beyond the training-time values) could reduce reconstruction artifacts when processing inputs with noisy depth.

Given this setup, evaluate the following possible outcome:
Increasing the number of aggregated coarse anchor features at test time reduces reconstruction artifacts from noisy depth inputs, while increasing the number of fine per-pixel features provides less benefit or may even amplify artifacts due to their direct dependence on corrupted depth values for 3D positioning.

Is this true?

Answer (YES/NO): NO